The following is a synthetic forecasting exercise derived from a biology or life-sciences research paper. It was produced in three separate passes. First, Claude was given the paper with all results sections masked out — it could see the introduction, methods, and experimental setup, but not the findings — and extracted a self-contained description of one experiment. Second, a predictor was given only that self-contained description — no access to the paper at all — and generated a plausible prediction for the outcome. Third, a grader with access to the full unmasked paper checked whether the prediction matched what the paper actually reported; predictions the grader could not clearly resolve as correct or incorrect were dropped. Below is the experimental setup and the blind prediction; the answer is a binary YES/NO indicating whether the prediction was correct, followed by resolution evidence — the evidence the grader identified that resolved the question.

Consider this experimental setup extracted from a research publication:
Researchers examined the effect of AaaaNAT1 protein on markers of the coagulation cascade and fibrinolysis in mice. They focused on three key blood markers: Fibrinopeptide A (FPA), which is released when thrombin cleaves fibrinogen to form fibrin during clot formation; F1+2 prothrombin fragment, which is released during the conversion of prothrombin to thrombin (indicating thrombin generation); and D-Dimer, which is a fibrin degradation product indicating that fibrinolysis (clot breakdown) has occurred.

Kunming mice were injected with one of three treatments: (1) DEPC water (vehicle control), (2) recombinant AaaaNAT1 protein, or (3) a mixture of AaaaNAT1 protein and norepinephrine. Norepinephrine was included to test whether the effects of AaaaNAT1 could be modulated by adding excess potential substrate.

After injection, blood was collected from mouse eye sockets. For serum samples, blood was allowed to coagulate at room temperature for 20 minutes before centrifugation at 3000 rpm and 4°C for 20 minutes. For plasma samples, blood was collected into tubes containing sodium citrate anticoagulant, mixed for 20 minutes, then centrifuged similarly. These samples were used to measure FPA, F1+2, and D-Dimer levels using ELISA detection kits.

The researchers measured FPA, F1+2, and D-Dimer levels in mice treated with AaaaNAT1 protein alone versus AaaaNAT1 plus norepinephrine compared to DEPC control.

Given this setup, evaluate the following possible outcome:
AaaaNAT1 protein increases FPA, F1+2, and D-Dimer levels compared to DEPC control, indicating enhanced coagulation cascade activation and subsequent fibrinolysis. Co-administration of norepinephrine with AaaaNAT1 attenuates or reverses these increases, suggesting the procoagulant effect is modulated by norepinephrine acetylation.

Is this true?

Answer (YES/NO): NO